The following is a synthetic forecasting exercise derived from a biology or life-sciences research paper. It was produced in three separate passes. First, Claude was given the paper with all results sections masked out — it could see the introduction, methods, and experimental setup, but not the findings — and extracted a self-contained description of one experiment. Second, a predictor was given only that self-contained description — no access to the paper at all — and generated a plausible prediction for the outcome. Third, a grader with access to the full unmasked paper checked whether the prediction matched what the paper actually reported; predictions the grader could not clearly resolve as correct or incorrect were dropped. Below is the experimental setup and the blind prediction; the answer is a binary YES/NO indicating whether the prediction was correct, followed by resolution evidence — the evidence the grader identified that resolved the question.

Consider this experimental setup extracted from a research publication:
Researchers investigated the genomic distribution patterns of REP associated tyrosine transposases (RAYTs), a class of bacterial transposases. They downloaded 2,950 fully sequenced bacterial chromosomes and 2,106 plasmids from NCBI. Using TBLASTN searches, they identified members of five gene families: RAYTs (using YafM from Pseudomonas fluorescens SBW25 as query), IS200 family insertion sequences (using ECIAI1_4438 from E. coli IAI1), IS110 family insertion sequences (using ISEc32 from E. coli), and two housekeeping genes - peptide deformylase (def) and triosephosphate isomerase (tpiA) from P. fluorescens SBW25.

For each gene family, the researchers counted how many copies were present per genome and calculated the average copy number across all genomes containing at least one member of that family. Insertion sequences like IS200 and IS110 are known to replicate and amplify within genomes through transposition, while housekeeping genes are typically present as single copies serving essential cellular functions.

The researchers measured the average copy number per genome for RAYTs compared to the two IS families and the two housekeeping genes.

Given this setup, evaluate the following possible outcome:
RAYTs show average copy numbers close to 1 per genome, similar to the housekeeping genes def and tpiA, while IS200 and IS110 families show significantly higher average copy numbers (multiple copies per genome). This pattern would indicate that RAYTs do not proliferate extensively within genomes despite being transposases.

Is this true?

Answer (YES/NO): NO